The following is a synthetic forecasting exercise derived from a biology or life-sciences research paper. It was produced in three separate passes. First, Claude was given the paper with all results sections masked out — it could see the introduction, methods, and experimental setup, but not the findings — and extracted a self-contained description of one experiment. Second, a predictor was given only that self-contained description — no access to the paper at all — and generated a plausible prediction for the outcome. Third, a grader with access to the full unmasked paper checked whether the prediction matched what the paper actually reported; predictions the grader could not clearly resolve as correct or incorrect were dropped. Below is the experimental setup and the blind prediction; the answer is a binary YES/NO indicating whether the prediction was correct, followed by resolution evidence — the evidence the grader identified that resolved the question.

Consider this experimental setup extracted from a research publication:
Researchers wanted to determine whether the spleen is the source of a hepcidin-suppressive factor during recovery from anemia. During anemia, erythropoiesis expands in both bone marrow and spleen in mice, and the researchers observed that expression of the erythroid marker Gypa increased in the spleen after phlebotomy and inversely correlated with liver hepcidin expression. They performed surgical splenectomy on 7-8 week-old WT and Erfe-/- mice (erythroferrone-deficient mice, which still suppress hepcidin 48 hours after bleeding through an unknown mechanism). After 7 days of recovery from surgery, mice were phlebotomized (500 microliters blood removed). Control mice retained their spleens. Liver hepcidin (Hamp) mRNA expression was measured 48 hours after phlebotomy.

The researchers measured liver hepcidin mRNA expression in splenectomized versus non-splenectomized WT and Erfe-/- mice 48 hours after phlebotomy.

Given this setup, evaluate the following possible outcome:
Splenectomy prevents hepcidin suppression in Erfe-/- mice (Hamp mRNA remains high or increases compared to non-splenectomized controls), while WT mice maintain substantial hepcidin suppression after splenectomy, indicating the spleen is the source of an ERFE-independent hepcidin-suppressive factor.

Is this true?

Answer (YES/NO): NO